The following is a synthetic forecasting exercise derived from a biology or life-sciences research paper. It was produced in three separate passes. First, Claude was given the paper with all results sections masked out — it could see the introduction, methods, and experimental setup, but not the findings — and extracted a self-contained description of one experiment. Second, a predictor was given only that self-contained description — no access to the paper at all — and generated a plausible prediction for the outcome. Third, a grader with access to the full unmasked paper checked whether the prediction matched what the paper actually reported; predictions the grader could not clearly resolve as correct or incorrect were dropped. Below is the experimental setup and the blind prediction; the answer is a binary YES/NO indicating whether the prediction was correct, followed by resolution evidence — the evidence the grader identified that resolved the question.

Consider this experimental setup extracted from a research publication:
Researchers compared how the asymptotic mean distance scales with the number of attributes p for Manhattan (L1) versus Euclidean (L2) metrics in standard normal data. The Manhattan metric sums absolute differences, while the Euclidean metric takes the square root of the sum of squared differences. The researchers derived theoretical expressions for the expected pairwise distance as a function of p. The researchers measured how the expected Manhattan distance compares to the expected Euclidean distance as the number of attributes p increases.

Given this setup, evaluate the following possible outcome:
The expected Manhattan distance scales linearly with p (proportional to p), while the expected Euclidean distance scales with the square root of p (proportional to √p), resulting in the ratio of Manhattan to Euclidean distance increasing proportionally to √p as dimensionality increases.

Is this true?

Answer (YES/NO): YES